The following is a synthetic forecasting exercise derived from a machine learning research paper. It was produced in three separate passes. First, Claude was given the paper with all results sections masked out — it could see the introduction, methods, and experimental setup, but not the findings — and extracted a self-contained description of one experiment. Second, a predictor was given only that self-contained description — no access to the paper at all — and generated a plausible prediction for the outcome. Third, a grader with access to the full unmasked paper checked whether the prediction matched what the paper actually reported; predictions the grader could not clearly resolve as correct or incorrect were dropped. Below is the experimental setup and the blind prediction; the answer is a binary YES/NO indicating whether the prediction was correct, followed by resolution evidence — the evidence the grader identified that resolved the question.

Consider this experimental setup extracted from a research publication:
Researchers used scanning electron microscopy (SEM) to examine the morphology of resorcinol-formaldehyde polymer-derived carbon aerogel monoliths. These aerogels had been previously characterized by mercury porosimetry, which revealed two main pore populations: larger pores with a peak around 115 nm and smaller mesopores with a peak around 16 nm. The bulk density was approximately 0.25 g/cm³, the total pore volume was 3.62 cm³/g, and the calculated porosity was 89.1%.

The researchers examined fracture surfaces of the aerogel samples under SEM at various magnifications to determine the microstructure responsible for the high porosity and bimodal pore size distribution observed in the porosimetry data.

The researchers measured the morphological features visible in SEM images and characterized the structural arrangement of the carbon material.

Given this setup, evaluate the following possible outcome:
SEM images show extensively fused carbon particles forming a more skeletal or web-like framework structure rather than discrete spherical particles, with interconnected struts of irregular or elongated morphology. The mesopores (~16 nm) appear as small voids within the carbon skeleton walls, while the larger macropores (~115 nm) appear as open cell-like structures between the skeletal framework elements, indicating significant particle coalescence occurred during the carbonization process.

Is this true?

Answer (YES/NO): NO